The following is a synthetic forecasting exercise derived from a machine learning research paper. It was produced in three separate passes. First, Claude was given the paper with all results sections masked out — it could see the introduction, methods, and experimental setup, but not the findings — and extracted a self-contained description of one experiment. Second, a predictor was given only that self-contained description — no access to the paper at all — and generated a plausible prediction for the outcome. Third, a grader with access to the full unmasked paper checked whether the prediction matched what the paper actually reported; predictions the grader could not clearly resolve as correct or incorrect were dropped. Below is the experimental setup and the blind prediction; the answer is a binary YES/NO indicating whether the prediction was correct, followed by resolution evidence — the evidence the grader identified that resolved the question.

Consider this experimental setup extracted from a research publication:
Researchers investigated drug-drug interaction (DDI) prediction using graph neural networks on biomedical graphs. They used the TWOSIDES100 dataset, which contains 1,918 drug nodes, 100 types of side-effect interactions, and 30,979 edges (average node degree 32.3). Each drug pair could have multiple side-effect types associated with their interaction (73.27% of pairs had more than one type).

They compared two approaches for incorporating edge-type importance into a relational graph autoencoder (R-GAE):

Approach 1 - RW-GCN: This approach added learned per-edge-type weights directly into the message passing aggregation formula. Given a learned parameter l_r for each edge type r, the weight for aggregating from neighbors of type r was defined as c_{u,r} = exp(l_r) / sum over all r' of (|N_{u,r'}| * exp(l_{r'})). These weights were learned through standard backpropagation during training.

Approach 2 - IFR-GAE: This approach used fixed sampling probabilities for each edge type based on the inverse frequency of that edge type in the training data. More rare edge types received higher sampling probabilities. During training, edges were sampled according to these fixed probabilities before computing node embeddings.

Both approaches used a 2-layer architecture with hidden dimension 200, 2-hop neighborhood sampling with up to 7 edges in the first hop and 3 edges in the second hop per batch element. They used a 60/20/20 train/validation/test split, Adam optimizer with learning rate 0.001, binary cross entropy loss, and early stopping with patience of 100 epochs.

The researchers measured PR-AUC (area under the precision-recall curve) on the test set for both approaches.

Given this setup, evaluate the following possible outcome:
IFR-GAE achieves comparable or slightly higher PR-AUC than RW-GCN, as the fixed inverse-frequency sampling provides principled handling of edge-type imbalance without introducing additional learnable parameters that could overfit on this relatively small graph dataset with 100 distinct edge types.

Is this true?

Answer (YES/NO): YES